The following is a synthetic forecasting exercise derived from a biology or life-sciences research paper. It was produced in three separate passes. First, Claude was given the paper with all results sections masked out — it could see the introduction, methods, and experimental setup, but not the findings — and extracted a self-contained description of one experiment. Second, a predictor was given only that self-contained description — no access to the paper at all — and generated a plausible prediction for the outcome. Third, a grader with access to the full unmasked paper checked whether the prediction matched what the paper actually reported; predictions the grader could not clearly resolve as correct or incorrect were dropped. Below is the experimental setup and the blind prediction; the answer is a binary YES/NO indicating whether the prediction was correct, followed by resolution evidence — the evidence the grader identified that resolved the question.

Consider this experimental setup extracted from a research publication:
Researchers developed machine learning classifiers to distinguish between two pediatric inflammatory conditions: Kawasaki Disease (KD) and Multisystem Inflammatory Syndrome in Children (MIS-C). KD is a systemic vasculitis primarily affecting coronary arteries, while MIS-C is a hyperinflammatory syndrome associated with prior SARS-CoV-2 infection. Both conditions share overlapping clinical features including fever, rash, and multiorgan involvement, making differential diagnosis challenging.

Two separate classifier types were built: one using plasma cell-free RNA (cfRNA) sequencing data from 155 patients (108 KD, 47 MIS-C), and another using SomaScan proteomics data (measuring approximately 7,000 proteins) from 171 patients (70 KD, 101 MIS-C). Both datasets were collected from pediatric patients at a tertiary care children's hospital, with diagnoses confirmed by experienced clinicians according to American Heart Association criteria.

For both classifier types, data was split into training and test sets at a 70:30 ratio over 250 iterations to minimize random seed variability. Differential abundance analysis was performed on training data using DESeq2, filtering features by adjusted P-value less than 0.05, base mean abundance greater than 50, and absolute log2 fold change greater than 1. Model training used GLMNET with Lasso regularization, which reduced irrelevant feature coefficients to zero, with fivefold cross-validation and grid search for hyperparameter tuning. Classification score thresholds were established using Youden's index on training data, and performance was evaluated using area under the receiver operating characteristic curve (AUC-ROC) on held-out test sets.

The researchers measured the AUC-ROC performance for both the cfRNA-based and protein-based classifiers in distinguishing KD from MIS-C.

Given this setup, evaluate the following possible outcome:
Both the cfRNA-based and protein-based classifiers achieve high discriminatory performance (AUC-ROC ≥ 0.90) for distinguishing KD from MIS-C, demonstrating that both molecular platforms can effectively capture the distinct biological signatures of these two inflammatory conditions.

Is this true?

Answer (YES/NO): YES